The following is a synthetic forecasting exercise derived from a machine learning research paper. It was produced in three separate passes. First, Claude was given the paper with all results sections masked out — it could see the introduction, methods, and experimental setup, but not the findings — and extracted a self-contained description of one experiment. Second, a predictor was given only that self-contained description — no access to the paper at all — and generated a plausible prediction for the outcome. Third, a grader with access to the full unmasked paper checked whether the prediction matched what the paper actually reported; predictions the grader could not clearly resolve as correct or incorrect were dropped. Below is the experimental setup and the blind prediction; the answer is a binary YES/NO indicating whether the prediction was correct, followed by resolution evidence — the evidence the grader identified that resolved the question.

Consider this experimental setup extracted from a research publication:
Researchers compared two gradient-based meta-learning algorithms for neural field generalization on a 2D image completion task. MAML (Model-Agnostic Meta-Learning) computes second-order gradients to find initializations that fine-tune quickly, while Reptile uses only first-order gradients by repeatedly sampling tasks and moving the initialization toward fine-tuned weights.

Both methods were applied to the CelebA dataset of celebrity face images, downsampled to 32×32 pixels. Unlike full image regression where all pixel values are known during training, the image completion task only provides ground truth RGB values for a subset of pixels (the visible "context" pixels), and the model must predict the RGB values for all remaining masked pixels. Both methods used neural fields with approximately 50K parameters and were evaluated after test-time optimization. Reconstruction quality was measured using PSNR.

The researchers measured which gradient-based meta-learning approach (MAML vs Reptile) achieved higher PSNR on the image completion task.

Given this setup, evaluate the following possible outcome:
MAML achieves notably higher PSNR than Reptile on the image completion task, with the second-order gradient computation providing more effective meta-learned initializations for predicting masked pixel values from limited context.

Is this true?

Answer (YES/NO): NO